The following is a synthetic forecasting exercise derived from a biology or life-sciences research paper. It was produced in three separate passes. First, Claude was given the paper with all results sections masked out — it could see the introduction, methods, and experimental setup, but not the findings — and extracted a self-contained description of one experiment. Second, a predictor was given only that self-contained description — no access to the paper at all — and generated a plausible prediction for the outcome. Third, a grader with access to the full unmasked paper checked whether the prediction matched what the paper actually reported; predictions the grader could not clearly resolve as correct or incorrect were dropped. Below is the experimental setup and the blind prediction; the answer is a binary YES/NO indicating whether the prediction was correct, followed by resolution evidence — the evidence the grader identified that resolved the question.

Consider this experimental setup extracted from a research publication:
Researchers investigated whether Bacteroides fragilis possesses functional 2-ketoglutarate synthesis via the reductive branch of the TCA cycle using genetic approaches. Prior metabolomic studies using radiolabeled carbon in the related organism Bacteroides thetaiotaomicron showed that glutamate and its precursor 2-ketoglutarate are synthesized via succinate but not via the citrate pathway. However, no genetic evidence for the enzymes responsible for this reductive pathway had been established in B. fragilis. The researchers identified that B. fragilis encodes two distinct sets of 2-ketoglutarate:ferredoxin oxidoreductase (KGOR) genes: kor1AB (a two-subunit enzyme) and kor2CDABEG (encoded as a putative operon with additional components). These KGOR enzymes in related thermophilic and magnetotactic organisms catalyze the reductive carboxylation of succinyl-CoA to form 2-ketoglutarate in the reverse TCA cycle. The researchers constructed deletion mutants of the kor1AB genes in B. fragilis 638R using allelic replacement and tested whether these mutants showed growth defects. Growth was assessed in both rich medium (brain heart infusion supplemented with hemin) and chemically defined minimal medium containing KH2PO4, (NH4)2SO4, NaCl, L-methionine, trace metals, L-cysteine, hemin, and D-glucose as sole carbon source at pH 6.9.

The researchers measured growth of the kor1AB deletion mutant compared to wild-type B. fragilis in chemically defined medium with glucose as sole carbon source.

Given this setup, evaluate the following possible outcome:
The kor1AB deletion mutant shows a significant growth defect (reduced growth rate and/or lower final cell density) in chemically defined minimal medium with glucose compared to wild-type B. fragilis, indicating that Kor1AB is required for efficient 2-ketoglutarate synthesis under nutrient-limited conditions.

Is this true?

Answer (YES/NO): NO